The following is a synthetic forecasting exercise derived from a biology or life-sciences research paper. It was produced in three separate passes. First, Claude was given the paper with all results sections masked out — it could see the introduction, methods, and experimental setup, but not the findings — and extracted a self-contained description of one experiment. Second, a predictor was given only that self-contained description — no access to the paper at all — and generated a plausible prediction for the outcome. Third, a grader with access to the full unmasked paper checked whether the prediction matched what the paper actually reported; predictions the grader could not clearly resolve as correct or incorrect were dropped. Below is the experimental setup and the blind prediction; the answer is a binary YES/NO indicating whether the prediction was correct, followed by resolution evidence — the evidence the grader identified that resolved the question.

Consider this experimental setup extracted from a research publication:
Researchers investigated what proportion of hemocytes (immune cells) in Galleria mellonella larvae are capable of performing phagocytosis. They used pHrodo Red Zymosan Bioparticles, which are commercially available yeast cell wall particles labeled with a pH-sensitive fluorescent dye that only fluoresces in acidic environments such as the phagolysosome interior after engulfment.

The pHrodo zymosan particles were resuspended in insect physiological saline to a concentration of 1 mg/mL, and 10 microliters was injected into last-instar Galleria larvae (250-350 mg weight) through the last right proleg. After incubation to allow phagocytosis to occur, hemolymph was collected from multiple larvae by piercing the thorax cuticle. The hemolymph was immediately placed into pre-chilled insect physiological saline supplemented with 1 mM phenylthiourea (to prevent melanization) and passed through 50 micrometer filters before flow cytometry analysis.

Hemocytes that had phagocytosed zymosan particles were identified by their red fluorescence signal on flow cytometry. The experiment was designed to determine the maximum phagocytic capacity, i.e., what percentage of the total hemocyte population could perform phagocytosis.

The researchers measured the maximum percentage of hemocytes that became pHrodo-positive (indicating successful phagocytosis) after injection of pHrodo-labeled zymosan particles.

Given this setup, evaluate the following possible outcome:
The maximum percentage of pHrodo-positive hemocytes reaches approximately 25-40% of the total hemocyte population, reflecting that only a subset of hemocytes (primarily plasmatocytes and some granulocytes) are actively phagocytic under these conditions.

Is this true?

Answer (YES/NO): NO